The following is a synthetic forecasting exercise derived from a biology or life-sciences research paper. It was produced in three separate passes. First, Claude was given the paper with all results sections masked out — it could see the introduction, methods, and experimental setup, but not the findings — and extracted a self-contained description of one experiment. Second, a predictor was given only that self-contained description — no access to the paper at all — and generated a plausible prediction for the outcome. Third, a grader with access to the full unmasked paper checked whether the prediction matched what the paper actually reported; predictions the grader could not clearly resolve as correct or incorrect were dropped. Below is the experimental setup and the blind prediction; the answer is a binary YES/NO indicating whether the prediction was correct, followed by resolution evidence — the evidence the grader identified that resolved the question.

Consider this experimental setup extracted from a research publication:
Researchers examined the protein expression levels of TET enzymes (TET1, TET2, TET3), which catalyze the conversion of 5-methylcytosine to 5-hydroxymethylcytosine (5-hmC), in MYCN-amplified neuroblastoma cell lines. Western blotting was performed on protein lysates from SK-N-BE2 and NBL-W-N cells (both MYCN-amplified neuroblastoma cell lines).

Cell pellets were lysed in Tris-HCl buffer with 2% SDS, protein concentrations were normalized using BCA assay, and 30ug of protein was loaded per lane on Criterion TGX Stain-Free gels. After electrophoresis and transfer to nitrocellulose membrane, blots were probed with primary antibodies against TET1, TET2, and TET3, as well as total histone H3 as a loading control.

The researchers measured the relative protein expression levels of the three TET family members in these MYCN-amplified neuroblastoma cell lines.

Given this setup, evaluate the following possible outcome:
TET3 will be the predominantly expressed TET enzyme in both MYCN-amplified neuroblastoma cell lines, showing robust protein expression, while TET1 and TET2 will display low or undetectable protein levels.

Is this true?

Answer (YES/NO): NO